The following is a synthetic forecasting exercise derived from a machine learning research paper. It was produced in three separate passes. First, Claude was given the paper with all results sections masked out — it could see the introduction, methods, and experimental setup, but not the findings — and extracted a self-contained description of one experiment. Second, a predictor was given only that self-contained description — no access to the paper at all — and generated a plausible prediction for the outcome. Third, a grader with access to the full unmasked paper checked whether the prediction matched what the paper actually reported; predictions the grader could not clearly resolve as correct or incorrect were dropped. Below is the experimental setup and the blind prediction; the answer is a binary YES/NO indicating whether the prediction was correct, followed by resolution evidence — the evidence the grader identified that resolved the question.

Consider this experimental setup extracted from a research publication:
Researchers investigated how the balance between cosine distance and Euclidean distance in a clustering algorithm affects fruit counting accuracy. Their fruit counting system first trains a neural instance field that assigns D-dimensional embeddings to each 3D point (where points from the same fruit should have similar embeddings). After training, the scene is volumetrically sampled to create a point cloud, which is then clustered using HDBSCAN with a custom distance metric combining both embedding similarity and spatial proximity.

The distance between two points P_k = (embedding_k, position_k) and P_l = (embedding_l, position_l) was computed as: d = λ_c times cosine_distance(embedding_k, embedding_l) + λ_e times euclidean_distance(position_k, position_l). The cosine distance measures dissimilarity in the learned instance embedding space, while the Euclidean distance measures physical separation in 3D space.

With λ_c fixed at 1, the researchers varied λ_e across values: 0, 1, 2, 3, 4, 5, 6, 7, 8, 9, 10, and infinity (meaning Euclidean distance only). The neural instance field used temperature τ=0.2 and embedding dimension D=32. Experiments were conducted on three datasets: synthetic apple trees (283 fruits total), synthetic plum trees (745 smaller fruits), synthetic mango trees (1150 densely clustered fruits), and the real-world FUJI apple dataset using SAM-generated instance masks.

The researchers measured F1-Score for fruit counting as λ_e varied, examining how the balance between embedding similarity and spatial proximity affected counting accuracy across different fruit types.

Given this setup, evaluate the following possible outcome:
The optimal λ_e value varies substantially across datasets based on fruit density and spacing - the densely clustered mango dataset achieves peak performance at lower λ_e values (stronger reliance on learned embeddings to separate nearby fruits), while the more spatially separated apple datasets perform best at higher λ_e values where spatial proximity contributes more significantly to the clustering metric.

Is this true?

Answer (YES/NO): NO